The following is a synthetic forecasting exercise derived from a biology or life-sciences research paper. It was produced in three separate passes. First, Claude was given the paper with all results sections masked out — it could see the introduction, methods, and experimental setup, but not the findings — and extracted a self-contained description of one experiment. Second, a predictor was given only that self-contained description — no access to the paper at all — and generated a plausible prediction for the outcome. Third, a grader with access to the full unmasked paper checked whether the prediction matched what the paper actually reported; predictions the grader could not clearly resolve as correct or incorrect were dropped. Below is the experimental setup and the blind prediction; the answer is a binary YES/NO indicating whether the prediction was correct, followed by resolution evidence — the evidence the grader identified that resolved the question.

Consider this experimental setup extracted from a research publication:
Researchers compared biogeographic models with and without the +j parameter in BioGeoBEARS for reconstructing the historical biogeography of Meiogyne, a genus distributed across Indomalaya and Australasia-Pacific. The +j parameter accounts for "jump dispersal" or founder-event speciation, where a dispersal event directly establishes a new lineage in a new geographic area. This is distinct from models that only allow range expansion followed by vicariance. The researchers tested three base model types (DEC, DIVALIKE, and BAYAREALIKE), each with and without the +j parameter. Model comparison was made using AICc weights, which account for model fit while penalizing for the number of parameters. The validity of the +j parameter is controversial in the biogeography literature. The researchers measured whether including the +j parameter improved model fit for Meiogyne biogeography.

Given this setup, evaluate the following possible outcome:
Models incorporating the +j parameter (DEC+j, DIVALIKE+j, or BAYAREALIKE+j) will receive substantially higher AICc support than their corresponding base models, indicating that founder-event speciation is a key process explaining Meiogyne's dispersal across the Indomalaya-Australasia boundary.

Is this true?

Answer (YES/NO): YES